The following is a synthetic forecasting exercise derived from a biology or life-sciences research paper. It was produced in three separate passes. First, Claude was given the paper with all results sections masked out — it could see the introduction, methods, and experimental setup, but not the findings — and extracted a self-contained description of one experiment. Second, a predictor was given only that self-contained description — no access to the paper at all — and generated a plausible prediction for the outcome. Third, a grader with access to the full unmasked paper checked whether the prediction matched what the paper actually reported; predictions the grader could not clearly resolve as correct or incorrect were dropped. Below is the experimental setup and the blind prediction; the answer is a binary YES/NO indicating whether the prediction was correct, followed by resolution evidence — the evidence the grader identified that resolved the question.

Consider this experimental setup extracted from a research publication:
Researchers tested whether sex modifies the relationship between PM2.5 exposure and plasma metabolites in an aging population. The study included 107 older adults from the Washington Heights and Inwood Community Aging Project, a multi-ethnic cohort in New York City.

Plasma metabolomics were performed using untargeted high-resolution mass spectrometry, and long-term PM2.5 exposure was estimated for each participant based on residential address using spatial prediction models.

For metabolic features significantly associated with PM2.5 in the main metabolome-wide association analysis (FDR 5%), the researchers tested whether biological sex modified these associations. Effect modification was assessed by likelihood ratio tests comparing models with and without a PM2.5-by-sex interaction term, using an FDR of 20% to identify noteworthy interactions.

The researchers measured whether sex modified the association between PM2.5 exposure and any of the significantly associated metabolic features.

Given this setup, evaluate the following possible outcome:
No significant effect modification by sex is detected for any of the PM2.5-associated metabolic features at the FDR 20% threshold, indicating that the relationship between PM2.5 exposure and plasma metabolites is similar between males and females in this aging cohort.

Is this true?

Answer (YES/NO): YES